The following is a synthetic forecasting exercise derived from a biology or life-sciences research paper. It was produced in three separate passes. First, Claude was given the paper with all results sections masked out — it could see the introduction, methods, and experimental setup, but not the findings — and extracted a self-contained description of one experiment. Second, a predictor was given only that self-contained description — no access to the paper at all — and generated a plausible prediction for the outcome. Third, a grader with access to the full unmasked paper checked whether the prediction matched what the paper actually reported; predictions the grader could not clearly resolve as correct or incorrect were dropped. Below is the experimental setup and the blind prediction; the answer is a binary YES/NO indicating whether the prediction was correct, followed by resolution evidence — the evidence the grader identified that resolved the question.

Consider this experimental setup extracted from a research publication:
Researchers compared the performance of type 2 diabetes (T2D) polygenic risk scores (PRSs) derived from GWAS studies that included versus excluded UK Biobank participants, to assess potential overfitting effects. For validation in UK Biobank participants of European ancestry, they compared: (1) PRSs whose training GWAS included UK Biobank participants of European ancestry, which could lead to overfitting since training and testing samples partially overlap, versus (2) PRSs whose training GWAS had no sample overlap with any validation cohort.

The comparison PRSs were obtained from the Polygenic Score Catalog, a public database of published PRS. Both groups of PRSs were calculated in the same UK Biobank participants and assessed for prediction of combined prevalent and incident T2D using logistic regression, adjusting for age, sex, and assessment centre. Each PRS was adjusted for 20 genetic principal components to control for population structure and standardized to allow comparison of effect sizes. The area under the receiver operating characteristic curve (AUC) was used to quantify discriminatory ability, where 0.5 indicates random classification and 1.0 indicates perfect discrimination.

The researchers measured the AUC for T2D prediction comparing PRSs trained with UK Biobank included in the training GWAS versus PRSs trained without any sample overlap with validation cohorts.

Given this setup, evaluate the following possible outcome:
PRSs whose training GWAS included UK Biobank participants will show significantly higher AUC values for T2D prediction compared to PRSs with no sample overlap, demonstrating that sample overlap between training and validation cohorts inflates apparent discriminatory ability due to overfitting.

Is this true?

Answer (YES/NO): NO